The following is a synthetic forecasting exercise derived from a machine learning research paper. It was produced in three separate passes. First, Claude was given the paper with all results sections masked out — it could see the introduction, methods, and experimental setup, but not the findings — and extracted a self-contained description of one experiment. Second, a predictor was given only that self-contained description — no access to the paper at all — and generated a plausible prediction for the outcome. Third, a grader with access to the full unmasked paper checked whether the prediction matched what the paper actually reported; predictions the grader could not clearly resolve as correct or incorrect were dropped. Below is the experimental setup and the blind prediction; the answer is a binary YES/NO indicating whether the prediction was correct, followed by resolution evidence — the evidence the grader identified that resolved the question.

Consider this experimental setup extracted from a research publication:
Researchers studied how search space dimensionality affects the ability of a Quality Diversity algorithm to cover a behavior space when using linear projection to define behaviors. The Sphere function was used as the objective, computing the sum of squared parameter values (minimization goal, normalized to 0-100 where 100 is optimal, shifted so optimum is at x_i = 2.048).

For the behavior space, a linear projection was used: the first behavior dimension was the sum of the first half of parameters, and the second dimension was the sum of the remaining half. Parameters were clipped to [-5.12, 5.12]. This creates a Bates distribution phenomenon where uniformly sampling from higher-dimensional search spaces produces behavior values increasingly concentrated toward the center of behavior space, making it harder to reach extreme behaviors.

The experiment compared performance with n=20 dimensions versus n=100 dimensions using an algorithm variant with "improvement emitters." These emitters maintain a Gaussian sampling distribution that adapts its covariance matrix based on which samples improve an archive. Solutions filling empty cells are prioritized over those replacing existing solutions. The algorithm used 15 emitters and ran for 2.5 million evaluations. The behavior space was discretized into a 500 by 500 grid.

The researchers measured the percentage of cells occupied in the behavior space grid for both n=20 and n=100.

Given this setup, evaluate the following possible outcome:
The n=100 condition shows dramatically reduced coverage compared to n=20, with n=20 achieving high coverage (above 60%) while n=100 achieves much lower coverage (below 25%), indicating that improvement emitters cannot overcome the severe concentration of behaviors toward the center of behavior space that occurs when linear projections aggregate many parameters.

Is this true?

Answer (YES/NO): NO